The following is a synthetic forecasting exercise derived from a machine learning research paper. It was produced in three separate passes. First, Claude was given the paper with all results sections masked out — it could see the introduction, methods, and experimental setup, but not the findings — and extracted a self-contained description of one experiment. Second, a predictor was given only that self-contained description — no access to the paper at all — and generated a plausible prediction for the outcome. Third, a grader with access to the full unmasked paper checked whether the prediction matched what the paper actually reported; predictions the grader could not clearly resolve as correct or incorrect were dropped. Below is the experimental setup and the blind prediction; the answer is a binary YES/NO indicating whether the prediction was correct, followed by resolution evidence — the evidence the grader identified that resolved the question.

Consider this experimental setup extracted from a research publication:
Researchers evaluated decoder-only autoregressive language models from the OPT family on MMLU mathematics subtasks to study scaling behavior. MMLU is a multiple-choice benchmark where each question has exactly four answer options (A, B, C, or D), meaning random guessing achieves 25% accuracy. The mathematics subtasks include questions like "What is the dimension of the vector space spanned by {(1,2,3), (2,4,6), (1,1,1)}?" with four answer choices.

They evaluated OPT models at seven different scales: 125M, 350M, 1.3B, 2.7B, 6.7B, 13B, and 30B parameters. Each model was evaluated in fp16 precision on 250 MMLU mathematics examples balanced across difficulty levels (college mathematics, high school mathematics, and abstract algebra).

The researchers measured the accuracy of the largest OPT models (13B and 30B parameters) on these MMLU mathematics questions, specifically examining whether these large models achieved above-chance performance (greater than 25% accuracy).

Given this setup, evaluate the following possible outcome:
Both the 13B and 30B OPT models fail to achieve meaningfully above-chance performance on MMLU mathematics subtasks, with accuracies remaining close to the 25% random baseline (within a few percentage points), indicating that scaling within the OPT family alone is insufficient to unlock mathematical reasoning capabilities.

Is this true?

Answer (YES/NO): NO